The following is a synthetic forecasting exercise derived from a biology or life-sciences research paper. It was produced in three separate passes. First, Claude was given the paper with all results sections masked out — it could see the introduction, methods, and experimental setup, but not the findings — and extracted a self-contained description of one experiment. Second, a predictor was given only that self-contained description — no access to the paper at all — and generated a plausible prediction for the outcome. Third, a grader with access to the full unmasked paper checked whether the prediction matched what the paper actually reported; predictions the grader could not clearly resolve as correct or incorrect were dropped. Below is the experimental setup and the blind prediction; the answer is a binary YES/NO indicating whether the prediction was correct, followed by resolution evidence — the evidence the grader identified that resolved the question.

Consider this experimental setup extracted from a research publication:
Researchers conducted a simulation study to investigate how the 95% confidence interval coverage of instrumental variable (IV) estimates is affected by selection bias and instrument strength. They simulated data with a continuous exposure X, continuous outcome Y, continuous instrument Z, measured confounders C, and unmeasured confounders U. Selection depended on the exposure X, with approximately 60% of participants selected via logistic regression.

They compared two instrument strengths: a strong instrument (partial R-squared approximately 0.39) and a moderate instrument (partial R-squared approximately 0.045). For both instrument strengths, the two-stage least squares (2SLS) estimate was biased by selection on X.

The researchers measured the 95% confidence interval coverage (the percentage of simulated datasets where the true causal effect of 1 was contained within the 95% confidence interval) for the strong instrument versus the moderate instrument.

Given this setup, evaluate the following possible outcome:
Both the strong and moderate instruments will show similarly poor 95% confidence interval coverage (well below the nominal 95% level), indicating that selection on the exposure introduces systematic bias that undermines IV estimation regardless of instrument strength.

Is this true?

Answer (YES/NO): NO